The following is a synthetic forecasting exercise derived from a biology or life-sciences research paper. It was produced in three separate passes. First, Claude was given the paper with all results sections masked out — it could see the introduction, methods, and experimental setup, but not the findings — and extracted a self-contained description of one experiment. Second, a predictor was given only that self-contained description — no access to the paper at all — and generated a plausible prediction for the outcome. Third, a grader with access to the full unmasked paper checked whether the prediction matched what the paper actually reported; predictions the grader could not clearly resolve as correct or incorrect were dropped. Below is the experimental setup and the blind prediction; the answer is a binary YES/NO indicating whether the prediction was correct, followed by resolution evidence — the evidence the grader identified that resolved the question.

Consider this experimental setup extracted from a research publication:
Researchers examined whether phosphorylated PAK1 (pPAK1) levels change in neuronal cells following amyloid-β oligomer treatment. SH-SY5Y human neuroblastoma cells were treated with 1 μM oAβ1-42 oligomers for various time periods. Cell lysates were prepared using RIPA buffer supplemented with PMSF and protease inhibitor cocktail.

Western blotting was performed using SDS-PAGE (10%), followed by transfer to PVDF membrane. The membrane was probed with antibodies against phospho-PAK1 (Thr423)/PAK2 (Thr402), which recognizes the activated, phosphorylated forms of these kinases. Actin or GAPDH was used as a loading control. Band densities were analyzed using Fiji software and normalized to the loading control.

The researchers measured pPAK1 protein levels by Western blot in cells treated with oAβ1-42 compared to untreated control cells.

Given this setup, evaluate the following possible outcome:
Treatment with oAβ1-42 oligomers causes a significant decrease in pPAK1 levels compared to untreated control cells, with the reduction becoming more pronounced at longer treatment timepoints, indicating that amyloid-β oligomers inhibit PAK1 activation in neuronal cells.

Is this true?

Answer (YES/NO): NO